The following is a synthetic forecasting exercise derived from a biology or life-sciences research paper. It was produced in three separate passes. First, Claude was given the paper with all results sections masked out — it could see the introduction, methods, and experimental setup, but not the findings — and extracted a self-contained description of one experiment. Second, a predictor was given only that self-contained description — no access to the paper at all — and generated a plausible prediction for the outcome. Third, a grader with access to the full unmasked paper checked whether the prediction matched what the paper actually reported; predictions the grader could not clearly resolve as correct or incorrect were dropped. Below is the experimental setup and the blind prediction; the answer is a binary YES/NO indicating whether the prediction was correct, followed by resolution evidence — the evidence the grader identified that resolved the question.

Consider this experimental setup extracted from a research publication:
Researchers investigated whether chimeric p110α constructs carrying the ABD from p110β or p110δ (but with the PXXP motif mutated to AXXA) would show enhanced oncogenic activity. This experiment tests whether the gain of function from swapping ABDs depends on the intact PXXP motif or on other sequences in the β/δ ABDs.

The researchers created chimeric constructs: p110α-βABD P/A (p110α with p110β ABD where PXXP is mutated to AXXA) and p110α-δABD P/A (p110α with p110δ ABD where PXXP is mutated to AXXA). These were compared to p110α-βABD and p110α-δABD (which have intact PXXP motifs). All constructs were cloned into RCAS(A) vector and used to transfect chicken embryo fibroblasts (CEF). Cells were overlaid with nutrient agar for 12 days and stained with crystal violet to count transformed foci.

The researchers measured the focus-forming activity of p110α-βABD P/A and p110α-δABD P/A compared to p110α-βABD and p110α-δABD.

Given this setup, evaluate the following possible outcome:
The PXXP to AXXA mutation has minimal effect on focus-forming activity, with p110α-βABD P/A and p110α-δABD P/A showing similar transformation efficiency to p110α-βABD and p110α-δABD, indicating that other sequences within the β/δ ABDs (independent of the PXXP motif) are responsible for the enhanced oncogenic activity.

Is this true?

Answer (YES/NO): NO